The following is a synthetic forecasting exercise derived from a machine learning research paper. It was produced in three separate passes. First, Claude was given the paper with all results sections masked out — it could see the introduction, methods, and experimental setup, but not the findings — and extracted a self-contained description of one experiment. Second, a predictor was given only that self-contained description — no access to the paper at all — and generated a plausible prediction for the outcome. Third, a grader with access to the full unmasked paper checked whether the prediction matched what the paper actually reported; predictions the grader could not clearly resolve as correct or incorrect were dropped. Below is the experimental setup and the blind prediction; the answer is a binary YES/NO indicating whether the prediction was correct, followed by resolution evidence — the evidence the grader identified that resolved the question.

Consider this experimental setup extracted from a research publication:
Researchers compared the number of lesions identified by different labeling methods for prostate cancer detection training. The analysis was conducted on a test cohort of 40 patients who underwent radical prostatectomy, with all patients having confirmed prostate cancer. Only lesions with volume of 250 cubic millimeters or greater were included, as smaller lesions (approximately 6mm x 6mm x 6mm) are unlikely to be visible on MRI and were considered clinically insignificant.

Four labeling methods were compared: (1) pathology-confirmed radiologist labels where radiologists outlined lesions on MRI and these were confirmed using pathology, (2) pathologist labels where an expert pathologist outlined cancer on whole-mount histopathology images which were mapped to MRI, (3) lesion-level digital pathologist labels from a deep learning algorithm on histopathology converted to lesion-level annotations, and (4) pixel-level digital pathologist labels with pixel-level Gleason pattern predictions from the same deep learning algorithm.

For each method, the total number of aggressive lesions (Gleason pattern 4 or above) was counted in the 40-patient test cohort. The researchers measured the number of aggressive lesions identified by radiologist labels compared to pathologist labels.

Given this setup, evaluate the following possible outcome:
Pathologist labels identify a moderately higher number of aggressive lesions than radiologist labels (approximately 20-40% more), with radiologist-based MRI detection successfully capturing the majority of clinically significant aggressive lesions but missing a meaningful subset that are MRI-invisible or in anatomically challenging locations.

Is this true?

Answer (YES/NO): NO